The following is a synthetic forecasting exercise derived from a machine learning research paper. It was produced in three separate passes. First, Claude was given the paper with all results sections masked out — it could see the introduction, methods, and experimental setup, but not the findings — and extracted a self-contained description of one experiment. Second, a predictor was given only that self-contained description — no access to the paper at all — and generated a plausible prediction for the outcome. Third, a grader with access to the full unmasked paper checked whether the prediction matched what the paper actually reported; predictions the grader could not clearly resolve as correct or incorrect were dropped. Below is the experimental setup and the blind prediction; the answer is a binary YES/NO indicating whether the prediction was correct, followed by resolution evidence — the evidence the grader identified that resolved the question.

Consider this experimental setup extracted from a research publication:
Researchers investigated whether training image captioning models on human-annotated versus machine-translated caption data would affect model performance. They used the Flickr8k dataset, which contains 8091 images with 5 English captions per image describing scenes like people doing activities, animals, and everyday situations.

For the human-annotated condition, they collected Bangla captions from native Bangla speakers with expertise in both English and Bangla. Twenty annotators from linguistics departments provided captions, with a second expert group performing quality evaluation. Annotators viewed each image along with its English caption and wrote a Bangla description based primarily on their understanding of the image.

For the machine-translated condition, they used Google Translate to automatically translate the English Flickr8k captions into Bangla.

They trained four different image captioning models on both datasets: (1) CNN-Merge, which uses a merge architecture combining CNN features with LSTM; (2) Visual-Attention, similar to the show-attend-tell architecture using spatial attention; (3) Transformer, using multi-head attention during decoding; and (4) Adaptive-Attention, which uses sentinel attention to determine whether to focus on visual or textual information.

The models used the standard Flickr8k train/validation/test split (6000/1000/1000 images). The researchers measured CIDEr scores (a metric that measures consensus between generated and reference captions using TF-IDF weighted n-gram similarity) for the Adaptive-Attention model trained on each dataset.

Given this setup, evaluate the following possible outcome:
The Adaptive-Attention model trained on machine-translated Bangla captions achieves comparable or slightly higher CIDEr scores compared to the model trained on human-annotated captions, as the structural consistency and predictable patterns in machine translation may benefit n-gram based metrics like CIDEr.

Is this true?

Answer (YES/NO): NO